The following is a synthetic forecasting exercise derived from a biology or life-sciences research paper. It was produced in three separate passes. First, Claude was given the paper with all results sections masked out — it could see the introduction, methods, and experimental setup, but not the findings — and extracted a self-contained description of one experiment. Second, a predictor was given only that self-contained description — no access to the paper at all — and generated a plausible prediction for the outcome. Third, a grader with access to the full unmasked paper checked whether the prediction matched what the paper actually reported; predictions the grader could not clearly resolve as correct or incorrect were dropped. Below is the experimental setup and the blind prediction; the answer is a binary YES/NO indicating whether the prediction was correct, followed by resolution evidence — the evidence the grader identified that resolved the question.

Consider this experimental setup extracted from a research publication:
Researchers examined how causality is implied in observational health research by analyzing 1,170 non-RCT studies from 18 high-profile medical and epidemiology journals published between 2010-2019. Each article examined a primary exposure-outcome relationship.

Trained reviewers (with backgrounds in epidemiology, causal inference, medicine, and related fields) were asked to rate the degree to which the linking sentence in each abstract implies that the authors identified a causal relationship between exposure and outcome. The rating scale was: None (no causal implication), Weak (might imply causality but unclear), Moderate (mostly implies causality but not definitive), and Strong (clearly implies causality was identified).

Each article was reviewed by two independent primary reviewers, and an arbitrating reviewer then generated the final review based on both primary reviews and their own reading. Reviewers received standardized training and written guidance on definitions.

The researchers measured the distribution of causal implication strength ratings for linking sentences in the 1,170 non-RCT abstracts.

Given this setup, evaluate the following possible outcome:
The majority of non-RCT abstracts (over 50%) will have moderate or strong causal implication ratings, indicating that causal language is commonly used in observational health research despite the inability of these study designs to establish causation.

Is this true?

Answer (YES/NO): YES